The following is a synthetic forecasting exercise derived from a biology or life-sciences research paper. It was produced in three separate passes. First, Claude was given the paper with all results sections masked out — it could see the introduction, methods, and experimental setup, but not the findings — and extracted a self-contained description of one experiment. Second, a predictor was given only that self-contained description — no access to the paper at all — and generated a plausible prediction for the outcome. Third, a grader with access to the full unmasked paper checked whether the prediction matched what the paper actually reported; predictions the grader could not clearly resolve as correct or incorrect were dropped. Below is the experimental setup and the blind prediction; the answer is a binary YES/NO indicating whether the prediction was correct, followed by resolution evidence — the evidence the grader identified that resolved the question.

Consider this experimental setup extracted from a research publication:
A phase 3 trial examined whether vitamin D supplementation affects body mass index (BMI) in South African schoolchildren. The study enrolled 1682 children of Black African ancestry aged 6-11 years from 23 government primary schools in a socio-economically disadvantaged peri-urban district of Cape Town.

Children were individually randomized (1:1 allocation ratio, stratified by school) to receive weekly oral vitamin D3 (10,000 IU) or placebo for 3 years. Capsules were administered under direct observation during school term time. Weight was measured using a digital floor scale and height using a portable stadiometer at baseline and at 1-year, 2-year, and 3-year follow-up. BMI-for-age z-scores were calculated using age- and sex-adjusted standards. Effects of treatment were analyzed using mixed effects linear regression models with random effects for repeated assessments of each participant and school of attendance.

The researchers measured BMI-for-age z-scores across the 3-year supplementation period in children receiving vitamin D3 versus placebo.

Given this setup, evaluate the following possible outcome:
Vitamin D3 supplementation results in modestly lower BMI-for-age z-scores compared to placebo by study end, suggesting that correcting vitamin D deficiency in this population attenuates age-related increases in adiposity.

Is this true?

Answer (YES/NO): NO